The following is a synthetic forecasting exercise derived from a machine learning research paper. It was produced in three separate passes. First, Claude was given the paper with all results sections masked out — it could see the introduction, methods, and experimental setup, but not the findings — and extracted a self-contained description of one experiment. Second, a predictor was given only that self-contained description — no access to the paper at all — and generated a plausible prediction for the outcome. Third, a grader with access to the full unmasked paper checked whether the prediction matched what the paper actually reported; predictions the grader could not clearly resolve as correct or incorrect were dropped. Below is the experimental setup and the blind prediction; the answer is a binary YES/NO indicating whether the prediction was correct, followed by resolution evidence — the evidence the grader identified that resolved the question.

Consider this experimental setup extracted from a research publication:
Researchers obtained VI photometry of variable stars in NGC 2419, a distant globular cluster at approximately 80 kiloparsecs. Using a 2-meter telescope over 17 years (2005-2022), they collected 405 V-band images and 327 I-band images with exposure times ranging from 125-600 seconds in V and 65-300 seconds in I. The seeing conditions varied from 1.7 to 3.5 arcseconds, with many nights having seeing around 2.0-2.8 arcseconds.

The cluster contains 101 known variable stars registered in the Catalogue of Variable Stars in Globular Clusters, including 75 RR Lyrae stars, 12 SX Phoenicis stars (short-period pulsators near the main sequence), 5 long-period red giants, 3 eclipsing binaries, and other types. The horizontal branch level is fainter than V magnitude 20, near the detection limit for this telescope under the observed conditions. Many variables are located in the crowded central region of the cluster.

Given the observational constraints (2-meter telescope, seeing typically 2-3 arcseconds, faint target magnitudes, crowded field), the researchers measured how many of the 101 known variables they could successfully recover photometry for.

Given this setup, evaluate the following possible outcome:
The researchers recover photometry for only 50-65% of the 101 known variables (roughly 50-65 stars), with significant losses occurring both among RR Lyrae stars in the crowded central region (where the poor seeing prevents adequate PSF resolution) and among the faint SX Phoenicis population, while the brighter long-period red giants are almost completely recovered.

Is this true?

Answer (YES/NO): NO